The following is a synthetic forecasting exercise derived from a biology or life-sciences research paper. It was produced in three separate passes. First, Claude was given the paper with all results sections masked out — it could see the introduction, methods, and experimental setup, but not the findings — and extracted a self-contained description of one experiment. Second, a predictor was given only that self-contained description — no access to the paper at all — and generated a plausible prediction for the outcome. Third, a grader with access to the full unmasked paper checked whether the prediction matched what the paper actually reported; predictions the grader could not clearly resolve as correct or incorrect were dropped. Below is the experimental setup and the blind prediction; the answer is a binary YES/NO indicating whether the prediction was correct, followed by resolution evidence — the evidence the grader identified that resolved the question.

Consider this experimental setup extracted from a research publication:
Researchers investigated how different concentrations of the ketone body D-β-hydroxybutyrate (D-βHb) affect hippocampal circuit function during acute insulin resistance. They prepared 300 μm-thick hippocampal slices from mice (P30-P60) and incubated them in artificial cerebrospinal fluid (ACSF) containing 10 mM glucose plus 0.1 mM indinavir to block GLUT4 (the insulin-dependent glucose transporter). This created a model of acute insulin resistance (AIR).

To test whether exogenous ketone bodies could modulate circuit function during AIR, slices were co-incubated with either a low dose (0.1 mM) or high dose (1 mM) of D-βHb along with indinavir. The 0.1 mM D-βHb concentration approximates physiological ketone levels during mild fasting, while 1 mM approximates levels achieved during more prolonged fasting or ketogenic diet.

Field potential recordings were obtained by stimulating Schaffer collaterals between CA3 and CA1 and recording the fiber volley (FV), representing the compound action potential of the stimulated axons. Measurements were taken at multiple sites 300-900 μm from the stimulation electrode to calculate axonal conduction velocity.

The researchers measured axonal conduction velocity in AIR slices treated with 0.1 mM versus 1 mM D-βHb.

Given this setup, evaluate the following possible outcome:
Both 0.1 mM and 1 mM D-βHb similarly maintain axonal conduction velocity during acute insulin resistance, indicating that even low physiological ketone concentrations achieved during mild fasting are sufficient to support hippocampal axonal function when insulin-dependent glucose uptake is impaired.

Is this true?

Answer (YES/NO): NO